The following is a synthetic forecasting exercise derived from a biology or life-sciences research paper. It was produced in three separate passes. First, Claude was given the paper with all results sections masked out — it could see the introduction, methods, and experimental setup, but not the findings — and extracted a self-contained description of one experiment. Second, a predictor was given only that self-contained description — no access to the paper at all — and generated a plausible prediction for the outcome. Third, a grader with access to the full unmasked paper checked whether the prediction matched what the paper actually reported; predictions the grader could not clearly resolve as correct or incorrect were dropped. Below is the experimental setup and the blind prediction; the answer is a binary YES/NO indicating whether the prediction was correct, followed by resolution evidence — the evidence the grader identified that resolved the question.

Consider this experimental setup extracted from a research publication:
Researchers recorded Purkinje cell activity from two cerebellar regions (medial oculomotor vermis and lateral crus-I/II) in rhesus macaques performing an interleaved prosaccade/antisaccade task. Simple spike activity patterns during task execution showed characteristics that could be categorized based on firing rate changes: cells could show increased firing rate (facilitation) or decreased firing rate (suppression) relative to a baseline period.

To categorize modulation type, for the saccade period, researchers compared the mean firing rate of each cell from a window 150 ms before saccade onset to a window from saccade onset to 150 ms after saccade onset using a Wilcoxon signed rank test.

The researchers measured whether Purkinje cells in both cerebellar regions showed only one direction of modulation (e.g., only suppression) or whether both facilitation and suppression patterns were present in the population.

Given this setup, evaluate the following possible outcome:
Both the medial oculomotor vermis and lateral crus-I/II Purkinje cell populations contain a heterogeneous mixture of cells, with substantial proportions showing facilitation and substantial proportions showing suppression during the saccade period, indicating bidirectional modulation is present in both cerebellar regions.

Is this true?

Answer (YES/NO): YES